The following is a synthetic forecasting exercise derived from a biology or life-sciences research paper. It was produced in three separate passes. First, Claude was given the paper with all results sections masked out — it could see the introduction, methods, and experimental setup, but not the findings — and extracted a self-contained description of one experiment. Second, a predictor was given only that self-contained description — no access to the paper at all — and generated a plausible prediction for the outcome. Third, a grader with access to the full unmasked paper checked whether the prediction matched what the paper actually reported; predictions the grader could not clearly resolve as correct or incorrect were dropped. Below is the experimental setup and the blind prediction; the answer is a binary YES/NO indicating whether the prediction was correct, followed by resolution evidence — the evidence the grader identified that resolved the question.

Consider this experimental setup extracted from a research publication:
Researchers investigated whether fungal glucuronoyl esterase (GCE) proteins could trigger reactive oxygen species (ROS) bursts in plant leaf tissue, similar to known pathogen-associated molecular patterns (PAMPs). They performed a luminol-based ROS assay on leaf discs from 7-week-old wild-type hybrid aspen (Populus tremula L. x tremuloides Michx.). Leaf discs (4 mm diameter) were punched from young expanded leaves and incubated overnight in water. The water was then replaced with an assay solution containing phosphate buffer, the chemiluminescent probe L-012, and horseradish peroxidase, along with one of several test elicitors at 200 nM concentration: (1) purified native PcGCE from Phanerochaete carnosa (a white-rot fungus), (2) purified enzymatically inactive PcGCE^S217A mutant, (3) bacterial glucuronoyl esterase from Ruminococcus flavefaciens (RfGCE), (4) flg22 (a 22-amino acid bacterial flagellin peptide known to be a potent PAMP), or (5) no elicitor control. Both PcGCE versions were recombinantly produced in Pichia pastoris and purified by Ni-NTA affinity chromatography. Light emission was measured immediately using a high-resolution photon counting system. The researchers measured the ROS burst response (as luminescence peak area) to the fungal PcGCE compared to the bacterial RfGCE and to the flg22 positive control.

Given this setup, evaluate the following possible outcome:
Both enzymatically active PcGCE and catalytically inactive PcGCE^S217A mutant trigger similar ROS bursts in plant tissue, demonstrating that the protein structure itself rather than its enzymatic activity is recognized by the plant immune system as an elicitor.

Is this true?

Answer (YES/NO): YES